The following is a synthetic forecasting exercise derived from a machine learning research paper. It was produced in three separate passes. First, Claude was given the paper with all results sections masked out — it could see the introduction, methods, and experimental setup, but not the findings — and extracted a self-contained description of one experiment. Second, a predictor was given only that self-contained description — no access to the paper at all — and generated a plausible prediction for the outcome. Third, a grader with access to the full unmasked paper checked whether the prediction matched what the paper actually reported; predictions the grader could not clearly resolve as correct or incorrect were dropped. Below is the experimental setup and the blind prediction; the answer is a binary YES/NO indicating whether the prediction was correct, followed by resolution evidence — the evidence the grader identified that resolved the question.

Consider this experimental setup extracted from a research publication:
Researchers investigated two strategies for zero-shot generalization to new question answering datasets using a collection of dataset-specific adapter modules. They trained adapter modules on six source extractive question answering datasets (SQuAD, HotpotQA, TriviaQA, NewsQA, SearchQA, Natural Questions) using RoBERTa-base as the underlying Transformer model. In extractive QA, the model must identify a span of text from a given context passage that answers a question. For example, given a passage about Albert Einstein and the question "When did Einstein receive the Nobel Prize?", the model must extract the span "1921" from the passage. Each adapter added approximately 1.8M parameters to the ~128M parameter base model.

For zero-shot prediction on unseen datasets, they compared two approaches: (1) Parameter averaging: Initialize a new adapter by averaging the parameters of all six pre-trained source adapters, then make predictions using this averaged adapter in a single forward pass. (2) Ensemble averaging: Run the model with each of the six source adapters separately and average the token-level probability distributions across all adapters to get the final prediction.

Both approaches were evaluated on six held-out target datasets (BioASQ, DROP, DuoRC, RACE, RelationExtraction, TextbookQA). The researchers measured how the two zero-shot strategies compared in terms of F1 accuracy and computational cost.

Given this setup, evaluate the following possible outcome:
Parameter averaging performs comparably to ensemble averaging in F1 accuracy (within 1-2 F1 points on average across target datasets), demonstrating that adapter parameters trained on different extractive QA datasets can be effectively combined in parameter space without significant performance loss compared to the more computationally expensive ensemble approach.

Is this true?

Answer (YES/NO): YES